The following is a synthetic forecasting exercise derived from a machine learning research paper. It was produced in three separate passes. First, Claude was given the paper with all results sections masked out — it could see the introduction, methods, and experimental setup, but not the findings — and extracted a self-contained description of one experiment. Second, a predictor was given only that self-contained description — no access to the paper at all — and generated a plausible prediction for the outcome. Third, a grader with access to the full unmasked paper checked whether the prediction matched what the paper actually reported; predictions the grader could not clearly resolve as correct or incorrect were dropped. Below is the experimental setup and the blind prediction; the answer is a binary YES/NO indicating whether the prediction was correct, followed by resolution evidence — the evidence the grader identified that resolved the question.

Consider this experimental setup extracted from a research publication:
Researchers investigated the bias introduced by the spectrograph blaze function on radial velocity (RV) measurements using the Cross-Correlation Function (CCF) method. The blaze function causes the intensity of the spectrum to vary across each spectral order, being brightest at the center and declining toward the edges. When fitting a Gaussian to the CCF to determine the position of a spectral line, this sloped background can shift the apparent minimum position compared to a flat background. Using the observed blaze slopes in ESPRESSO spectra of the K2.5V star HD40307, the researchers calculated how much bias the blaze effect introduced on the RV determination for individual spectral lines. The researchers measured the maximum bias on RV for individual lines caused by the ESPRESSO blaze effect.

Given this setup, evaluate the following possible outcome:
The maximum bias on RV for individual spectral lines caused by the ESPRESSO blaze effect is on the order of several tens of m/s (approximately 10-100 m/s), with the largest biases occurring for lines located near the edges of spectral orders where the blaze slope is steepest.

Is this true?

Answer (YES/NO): NO